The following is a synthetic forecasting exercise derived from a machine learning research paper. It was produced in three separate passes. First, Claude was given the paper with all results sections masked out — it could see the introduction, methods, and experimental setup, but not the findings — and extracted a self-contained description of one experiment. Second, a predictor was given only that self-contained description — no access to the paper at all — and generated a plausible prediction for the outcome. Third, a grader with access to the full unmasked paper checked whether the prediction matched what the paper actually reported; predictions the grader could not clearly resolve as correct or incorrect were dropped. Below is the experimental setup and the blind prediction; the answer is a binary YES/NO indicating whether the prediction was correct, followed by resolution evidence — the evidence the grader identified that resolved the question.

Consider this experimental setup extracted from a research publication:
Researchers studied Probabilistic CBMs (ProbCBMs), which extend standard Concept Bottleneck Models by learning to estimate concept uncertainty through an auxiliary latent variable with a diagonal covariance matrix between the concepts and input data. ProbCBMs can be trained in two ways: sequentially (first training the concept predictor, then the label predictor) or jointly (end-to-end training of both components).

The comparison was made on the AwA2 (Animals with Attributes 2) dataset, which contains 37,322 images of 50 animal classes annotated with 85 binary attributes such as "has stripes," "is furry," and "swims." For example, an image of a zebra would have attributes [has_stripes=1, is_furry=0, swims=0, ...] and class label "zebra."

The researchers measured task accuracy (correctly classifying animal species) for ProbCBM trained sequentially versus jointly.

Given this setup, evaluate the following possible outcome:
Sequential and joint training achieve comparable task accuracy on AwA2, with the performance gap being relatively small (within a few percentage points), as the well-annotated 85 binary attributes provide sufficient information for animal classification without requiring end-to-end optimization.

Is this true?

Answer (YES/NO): NO